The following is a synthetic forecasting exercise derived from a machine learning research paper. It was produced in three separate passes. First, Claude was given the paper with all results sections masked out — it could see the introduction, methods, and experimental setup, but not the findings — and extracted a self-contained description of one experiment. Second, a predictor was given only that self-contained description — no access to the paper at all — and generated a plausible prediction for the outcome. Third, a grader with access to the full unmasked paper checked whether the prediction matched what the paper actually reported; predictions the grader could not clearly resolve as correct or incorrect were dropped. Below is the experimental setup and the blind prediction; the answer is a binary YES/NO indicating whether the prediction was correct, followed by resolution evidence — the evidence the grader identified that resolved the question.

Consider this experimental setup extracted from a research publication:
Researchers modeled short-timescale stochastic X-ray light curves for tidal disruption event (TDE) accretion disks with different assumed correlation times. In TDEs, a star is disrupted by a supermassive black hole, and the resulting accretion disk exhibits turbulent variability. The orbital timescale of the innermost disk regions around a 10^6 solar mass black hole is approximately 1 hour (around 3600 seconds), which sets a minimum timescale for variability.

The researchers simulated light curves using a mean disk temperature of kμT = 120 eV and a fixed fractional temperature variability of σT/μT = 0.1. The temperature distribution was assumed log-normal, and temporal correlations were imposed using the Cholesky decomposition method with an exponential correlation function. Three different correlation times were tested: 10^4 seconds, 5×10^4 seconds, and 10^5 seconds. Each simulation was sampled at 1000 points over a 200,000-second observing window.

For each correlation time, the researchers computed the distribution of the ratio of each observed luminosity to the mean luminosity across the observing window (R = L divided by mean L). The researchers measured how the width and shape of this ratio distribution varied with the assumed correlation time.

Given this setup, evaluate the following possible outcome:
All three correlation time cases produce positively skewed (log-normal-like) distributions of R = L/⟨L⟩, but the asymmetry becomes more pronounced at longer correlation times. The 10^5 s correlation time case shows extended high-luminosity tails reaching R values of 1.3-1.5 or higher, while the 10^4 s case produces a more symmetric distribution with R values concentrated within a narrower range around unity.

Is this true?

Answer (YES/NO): NO